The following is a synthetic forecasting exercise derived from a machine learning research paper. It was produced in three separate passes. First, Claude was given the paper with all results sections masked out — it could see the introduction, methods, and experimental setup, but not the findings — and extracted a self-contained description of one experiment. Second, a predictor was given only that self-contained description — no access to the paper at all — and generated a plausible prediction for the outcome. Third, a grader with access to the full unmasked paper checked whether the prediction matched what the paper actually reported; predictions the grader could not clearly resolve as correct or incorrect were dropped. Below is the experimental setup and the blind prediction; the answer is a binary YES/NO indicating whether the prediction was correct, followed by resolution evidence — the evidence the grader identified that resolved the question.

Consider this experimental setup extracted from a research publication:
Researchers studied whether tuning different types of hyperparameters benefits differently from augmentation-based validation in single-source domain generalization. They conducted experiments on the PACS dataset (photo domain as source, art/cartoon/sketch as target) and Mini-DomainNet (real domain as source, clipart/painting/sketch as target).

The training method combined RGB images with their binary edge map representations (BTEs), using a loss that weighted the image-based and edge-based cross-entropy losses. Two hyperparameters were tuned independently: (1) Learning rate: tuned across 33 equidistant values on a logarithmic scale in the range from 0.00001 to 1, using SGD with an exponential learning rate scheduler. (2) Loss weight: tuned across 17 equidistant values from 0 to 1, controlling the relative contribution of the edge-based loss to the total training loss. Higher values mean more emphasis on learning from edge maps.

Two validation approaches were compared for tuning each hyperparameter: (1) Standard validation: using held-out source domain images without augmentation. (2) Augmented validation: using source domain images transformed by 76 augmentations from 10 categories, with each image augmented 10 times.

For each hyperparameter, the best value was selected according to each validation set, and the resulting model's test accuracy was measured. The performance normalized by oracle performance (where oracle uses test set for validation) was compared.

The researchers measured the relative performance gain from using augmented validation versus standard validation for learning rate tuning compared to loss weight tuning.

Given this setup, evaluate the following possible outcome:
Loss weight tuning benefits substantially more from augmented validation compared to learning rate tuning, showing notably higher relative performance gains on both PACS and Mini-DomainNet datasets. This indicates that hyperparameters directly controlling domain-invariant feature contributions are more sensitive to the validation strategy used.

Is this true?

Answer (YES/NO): YES